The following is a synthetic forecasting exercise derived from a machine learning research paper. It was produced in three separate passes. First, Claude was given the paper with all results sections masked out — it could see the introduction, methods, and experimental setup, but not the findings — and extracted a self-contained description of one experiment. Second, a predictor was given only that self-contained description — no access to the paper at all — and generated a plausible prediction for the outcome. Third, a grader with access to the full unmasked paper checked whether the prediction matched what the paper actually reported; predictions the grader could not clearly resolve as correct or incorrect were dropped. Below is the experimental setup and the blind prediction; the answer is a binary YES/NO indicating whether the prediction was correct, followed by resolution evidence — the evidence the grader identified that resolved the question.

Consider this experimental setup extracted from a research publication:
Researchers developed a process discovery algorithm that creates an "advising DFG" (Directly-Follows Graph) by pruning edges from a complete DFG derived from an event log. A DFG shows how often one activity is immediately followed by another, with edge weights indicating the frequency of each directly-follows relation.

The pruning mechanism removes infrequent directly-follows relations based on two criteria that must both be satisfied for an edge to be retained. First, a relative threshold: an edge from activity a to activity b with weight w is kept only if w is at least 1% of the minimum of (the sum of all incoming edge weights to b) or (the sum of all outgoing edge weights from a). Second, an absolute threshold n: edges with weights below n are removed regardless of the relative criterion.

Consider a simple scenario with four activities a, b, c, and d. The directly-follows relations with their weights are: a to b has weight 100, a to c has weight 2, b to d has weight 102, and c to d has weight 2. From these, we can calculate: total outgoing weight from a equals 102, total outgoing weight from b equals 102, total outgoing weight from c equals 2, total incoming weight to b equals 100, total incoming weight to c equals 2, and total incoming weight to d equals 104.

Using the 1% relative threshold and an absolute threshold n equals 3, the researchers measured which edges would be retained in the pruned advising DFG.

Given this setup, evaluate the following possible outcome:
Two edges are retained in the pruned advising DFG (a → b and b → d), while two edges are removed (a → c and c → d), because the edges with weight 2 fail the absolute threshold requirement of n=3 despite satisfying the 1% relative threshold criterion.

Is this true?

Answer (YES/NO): YES